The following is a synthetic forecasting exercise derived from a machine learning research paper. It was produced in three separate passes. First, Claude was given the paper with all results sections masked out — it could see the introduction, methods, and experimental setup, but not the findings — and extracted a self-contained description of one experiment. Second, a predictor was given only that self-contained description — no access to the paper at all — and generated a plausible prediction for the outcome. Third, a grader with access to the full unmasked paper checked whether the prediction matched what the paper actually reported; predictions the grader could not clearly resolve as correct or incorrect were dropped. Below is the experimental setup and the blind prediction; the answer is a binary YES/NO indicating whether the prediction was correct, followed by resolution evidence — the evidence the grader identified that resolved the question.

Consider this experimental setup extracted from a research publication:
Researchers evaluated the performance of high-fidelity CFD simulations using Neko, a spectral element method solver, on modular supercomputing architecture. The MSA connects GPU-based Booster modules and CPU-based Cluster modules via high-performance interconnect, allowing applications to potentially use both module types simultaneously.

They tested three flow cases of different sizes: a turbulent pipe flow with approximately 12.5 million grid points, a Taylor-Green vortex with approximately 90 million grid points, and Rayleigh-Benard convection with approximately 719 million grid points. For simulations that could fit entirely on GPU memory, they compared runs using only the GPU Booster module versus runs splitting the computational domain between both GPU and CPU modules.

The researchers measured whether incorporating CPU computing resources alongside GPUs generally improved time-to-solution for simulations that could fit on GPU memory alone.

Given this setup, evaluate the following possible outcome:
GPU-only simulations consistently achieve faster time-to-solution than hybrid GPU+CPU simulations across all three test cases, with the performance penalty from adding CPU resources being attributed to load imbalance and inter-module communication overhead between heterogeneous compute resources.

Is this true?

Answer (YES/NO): YES